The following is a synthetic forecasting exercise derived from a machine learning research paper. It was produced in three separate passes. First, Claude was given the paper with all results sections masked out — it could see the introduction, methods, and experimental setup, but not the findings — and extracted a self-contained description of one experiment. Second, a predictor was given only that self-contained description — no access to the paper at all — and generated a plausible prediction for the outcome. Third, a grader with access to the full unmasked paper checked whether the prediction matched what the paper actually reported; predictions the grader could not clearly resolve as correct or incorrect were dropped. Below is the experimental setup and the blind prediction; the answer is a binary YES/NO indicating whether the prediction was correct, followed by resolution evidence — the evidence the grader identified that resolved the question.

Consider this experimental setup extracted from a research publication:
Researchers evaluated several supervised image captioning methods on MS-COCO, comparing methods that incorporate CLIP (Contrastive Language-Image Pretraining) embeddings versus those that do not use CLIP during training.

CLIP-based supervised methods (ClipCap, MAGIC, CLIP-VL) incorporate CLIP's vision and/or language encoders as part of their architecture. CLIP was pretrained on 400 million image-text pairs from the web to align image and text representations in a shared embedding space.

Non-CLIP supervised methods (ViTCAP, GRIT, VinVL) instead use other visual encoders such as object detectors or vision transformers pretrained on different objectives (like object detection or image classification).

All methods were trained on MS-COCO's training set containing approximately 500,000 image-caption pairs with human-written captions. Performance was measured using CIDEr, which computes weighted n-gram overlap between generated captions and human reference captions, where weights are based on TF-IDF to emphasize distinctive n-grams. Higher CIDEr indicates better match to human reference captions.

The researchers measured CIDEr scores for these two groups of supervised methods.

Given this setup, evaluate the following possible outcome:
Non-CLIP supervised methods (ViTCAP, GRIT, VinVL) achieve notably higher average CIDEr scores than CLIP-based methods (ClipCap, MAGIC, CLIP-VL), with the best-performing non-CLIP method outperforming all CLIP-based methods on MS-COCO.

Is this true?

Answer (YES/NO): YES